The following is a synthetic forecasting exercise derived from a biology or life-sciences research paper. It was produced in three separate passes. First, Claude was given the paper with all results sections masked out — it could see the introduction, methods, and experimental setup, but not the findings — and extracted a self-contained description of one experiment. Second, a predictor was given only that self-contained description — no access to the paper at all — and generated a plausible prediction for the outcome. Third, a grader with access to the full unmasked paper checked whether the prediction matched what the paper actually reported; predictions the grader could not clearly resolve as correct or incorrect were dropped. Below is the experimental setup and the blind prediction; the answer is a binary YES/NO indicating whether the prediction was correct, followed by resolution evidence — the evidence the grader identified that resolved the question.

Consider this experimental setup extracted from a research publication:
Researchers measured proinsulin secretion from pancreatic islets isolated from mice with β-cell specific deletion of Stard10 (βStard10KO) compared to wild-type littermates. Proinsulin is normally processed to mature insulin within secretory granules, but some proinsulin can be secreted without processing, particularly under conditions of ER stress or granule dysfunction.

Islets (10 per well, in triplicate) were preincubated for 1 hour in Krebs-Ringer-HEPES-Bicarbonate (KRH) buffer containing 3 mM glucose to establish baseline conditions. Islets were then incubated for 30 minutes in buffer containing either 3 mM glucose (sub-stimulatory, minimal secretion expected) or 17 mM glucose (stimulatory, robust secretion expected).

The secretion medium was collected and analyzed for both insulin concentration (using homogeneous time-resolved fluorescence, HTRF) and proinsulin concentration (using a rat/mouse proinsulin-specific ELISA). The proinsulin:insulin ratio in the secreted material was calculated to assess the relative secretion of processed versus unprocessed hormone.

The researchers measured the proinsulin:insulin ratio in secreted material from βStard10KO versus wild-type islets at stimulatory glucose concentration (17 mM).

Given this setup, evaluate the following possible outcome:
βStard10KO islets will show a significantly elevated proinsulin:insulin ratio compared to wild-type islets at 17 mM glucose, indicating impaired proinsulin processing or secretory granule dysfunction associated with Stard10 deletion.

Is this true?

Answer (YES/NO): NO